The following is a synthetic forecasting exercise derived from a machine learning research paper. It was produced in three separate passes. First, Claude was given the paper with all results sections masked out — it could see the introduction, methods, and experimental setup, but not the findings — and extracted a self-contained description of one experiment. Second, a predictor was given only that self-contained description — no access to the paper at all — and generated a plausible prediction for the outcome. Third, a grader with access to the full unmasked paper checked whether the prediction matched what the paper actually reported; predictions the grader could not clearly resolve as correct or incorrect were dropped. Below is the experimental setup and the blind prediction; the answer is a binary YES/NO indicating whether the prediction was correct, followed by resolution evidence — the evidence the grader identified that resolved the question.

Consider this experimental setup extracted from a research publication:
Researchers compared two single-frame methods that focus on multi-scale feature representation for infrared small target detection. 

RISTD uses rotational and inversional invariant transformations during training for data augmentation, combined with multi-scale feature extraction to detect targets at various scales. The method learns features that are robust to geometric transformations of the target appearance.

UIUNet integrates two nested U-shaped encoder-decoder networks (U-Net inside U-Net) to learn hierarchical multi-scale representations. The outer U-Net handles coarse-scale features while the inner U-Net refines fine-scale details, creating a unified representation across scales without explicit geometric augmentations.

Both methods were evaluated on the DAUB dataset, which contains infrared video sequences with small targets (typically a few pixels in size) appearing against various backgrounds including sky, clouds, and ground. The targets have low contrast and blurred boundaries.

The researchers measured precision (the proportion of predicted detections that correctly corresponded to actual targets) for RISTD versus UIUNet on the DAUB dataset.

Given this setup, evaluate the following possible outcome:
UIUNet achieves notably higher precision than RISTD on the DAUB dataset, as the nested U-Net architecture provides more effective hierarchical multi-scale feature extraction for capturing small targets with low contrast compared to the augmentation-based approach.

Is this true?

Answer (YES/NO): YES